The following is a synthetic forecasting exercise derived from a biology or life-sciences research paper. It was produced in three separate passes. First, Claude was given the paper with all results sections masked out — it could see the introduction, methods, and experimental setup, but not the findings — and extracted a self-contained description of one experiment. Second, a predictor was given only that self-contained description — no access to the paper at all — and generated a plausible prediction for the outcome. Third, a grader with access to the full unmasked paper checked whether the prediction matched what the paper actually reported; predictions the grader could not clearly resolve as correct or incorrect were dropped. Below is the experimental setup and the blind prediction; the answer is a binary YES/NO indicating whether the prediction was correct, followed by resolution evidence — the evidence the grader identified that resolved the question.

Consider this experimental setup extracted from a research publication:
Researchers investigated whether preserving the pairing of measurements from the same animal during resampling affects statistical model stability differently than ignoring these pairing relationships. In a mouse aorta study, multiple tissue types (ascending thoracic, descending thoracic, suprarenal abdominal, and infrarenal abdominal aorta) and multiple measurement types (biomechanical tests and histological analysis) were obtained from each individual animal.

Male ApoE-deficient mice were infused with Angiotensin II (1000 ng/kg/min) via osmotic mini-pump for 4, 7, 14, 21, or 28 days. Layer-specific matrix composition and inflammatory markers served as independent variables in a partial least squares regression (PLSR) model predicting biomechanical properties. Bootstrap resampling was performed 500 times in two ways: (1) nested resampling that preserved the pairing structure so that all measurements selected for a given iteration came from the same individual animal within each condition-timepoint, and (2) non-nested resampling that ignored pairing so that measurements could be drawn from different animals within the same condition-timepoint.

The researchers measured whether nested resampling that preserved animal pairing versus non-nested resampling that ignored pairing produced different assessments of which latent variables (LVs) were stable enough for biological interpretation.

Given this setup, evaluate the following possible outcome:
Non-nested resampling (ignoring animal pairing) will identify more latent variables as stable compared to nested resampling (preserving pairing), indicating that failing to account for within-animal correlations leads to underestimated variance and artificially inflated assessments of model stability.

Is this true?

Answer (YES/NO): NO